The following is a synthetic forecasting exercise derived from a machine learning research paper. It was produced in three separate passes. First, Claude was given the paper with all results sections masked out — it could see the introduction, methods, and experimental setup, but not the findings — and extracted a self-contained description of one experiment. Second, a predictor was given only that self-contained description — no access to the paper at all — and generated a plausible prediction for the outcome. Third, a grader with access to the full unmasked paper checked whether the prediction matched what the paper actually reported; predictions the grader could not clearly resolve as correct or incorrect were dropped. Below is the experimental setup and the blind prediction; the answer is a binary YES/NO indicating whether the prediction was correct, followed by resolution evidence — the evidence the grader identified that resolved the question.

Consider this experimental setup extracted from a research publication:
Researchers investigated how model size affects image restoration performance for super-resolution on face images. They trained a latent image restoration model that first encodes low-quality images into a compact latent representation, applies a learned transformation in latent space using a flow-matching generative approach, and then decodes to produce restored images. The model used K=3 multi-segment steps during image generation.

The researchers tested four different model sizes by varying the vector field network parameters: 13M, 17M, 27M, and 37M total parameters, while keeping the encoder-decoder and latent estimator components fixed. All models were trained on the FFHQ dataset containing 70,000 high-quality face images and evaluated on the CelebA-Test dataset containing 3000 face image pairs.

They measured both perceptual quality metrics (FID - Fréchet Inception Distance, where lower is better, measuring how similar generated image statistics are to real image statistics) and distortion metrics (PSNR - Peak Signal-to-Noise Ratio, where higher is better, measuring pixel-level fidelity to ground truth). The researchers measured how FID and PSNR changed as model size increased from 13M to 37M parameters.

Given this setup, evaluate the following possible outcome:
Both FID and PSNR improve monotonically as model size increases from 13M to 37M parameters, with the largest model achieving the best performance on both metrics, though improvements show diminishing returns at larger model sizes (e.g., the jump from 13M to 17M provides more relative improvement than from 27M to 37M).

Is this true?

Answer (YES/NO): NO